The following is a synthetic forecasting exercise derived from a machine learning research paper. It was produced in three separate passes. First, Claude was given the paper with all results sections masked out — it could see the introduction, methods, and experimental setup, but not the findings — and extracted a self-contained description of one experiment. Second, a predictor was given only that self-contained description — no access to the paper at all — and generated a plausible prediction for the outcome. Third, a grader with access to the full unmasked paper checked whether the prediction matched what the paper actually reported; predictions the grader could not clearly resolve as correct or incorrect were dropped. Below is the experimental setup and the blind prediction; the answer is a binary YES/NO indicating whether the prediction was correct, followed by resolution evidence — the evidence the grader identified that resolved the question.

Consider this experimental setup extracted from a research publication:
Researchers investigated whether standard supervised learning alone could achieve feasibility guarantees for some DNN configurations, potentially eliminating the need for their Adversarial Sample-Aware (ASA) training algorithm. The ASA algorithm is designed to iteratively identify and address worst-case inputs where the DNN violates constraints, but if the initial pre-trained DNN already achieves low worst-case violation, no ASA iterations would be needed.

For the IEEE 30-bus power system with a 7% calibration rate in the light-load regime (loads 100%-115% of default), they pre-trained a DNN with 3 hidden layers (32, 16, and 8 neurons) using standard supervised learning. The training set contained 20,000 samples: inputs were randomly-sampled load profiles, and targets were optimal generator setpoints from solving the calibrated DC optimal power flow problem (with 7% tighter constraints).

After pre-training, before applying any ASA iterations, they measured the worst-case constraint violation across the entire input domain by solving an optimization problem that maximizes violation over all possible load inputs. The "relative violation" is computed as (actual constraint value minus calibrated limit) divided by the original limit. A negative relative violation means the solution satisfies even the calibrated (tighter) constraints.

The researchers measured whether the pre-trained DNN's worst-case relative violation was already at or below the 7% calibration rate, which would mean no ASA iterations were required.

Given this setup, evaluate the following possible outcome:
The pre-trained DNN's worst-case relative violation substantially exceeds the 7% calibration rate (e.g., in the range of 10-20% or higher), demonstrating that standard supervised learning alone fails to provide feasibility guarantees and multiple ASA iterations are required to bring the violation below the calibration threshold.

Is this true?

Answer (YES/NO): NO